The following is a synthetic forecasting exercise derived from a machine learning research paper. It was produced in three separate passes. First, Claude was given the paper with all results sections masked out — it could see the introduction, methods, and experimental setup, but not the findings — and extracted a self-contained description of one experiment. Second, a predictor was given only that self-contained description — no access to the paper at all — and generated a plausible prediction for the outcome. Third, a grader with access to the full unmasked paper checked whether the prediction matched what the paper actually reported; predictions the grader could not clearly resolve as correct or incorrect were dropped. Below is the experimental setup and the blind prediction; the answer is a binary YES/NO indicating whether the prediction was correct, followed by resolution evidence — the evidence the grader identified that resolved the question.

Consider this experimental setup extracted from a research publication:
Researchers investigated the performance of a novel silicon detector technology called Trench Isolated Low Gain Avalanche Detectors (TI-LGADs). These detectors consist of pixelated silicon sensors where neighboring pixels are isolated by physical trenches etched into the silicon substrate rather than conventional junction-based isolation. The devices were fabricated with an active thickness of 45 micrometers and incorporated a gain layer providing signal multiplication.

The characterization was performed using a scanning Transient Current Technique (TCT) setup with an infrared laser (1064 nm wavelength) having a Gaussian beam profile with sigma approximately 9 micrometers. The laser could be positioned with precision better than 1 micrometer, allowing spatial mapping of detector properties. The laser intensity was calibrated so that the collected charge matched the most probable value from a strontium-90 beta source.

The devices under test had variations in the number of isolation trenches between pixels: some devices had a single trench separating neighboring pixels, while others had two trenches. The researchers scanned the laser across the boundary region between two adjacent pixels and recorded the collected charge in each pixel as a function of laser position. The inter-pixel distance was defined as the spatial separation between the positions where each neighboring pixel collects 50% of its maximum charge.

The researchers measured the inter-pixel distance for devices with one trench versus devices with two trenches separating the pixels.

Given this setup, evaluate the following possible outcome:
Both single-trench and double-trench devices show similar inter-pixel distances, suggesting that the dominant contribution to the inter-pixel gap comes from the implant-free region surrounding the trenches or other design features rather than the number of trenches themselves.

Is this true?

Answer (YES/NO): NO